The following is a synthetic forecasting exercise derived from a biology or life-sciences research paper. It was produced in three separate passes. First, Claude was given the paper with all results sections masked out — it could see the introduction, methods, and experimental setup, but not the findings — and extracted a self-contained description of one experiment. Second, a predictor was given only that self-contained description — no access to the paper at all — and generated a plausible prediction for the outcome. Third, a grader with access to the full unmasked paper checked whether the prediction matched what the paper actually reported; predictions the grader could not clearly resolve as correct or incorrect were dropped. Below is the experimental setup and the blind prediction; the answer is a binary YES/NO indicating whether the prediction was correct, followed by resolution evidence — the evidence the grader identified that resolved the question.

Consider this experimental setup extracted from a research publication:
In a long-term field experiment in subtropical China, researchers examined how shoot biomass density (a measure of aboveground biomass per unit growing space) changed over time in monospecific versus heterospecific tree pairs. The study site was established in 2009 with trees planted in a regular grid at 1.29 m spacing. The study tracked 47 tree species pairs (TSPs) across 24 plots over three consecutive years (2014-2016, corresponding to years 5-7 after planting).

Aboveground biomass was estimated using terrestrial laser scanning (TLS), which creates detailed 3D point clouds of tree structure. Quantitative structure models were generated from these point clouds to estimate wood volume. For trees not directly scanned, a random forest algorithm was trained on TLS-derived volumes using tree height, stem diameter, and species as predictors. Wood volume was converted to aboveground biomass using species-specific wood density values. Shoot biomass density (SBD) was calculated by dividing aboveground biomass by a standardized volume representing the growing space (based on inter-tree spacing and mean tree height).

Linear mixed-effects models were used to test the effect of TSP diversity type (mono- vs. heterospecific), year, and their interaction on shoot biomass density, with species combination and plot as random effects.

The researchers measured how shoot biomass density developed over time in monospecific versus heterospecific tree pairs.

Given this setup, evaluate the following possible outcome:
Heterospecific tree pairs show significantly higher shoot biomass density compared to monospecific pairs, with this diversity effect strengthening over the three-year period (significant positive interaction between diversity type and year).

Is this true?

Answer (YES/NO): YES